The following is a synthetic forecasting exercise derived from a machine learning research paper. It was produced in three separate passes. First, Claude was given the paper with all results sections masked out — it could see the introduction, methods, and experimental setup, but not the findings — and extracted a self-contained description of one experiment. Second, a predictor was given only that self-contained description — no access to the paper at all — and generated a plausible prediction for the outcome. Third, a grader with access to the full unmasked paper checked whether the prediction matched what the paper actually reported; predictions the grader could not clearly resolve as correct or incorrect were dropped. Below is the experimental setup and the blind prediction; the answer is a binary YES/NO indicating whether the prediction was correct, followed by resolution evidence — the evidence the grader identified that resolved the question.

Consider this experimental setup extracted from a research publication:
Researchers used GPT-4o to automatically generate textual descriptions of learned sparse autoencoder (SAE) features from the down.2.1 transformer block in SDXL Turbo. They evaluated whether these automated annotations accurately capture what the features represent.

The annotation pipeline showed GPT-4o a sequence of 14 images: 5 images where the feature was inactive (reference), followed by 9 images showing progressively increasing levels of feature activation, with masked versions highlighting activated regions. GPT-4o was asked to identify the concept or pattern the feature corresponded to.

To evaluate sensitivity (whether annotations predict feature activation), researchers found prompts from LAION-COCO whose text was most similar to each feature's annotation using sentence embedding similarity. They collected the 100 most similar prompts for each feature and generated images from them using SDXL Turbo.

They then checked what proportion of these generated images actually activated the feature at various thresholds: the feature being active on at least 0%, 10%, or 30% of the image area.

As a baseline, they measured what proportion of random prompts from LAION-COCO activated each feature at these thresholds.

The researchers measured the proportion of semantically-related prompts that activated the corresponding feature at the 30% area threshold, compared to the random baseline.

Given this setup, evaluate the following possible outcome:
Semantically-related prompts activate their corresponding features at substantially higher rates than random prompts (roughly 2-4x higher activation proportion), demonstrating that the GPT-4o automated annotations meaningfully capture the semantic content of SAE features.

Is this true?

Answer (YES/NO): NO